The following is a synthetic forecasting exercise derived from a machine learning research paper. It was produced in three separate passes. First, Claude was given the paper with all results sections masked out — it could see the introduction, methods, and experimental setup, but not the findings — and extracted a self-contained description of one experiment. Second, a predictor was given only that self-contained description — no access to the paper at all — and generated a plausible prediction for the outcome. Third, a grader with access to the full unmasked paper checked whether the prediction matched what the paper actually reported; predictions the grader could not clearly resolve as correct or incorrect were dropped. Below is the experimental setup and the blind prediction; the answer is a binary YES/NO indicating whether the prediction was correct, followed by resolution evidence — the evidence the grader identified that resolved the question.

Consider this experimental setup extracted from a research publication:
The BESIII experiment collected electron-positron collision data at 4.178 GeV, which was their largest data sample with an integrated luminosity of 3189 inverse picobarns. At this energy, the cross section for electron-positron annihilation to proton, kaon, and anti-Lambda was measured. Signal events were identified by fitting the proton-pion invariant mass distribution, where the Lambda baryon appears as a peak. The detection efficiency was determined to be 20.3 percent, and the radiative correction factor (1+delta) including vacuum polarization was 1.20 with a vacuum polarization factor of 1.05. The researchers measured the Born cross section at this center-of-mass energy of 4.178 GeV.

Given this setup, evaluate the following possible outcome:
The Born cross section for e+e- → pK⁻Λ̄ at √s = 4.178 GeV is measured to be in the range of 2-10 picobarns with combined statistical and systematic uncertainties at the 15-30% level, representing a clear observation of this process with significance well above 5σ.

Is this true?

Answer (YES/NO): NO